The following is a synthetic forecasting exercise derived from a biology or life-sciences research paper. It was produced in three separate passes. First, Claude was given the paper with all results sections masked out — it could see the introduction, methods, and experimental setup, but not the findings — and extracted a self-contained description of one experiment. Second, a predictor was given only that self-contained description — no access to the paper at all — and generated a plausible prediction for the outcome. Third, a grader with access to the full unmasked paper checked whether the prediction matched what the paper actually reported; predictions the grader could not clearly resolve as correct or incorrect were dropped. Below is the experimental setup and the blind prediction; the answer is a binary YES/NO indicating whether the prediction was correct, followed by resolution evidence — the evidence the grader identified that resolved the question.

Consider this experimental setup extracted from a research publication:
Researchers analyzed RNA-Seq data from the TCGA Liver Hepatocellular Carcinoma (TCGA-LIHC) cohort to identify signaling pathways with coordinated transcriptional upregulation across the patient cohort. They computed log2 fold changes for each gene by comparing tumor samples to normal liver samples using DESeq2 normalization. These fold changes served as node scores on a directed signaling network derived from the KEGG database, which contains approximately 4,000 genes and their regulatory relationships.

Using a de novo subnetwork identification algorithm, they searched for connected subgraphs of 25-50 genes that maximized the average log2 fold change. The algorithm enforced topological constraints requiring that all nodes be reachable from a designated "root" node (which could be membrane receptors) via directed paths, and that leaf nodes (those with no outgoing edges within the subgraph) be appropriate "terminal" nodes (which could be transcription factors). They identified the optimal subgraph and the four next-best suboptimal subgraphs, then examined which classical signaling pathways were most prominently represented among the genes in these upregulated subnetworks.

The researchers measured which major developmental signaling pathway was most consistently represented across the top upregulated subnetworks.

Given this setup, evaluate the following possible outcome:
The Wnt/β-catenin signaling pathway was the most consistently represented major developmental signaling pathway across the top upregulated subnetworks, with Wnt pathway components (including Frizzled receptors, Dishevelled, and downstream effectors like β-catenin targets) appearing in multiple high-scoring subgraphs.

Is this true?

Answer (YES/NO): YES